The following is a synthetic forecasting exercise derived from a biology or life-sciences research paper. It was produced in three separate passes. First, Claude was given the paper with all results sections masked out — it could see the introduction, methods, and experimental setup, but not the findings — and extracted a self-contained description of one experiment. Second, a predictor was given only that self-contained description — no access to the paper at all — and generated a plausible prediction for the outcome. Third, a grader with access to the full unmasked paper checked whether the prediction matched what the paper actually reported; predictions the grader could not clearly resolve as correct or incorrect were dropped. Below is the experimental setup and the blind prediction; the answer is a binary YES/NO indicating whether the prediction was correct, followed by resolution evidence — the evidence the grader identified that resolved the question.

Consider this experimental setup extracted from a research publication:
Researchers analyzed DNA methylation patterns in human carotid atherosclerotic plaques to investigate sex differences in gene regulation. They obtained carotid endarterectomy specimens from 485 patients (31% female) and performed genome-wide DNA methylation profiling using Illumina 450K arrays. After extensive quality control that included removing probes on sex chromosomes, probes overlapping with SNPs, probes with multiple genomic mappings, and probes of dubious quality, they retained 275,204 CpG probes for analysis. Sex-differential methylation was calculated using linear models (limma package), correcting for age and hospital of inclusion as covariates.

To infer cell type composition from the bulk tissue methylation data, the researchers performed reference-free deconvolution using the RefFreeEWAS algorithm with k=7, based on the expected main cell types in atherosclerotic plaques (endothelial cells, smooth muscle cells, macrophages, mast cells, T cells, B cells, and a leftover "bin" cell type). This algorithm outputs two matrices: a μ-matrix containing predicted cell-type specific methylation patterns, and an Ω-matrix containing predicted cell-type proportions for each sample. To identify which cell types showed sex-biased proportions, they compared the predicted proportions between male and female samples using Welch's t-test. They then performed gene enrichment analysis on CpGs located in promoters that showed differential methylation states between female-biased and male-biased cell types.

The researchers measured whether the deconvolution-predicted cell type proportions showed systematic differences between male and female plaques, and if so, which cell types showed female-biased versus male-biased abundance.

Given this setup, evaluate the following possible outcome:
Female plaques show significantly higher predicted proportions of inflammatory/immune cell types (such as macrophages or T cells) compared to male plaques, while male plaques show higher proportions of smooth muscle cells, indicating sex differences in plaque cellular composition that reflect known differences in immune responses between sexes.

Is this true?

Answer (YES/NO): NO